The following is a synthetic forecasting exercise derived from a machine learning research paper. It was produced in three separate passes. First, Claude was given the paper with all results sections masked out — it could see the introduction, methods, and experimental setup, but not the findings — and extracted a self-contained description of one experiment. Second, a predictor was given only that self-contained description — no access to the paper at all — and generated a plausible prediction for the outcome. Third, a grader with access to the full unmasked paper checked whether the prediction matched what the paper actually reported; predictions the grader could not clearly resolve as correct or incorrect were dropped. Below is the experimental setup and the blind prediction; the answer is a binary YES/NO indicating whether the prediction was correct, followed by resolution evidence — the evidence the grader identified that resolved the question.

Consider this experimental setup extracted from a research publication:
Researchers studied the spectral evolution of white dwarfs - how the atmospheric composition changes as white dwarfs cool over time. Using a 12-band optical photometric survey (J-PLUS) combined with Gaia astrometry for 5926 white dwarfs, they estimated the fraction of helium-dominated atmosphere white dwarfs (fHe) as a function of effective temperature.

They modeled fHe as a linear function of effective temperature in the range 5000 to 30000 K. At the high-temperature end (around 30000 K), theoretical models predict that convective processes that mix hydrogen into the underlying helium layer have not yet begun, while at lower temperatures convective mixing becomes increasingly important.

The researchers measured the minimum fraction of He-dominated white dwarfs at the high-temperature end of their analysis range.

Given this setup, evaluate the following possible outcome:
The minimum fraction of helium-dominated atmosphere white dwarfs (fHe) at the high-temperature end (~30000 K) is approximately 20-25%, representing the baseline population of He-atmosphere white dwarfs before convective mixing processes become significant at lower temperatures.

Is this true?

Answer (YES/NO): NO